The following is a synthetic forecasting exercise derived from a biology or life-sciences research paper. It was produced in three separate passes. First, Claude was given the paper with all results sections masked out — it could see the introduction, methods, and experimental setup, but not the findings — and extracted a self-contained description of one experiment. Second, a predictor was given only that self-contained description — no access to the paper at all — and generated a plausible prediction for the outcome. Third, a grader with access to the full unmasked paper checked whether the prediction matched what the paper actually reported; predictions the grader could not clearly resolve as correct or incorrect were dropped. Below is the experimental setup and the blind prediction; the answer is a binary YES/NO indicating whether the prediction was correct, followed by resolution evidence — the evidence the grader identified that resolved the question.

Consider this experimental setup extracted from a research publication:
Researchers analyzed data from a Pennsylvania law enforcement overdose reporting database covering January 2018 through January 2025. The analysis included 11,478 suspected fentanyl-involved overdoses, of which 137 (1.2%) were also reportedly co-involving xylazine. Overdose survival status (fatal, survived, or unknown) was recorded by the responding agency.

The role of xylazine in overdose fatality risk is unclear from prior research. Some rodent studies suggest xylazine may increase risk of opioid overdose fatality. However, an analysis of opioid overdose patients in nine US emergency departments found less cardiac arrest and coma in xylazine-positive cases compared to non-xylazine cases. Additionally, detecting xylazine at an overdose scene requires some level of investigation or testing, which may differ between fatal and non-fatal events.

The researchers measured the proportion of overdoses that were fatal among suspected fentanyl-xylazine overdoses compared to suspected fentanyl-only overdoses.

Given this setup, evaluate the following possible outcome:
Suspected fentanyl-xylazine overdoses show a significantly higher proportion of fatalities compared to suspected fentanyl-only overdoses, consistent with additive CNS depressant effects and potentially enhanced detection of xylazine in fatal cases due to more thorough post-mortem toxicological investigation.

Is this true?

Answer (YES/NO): YES